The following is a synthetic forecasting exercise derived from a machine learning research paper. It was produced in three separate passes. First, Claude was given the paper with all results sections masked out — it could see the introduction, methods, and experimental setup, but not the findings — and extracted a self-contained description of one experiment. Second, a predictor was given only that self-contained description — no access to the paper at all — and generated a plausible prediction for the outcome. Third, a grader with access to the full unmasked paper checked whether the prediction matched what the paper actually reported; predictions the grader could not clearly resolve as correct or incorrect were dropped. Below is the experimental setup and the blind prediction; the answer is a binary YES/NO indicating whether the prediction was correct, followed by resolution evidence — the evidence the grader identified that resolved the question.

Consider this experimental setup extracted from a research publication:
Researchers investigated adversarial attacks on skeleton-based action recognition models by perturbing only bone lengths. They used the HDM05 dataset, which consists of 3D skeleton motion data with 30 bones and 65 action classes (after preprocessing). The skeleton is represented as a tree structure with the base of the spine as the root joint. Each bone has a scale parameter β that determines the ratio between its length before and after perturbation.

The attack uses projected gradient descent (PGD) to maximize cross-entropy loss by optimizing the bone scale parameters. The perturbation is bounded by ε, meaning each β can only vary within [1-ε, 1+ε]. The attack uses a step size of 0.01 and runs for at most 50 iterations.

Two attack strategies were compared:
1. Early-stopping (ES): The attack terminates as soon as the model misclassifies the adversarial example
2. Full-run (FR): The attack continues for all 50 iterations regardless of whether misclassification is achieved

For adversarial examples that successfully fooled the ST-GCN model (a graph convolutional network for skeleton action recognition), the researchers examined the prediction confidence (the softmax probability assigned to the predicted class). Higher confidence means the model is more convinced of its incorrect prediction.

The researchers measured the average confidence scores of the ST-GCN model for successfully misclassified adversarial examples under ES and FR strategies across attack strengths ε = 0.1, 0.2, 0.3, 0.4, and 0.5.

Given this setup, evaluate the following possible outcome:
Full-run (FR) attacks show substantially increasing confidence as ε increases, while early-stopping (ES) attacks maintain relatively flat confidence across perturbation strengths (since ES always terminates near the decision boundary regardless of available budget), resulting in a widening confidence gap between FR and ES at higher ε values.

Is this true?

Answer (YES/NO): NO